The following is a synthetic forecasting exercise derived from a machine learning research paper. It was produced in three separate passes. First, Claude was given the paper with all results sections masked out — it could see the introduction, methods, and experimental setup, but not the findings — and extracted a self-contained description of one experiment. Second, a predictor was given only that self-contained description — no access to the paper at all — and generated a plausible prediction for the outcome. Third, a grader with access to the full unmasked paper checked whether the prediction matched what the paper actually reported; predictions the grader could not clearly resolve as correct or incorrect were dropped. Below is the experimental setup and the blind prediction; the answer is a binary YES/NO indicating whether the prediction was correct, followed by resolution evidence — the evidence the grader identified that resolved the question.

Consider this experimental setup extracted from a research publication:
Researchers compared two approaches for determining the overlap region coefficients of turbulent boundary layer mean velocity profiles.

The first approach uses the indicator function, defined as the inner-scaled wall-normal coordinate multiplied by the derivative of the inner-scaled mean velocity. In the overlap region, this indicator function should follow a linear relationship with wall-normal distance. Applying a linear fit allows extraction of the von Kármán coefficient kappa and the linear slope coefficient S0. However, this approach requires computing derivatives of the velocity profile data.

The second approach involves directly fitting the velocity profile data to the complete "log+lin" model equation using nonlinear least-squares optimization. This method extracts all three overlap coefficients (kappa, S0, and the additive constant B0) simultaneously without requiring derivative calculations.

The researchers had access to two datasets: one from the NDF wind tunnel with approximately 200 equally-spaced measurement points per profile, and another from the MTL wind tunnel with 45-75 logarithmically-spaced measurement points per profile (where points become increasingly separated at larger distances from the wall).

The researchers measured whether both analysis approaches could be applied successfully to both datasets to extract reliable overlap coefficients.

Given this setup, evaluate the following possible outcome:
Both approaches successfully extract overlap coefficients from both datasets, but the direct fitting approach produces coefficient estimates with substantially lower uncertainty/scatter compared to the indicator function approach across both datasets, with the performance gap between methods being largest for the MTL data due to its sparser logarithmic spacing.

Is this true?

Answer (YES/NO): NO